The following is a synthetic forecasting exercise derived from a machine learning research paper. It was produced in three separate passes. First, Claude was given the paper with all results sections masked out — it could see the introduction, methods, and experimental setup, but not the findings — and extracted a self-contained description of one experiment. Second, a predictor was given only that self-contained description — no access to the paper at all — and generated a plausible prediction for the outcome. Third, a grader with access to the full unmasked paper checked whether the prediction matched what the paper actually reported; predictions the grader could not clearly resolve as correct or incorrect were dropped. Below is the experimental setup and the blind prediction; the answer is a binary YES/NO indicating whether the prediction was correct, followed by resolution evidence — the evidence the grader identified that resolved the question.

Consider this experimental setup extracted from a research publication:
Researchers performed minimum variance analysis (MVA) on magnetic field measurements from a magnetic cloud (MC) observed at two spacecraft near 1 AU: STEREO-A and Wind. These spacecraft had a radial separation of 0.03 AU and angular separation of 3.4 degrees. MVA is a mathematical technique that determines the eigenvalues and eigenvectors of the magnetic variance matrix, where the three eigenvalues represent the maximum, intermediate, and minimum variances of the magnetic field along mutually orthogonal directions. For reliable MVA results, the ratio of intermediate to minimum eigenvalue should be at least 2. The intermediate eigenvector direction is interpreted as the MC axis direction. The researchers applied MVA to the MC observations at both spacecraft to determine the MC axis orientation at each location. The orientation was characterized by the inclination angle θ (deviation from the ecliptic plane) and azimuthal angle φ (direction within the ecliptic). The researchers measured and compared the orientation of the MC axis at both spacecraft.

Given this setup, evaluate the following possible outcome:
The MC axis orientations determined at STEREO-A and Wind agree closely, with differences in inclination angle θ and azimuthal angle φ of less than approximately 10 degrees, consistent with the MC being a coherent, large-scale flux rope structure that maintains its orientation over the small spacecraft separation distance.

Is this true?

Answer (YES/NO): NO